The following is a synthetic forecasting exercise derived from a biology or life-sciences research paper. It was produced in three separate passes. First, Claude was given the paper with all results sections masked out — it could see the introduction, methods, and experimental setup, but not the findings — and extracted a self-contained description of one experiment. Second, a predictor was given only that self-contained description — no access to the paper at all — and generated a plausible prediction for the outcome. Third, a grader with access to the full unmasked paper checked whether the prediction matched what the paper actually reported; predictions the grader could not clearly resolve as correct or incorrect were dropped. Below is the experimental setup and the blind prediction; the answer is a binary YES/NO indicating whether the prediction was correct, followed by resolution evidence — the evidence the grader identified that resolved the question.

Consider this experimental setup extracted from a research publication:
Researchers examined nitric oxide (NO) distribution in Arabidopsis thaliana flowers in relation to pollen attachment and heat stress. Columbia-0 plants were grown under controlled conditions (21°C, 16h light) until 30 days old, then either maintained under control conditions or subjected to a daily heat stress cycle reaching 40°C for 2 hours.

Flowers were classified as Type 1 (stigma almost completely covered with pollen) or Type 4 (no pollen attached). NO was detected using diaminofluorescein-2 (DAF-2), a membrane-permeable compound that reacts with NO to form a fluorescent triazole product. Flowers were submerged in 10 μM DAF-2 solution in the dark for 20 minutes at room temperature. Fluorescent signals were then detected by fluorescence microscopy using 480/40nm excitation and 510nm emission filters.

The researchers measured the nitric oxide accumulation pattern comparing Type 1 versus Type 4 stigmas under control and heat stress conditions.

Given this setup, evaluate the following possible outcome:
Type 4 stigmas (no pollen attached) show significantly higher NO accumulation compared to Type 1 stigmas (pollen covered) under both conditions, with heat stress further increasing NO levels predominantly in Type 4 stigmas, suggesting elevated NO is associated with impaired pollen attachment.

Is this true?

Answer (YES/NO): NO